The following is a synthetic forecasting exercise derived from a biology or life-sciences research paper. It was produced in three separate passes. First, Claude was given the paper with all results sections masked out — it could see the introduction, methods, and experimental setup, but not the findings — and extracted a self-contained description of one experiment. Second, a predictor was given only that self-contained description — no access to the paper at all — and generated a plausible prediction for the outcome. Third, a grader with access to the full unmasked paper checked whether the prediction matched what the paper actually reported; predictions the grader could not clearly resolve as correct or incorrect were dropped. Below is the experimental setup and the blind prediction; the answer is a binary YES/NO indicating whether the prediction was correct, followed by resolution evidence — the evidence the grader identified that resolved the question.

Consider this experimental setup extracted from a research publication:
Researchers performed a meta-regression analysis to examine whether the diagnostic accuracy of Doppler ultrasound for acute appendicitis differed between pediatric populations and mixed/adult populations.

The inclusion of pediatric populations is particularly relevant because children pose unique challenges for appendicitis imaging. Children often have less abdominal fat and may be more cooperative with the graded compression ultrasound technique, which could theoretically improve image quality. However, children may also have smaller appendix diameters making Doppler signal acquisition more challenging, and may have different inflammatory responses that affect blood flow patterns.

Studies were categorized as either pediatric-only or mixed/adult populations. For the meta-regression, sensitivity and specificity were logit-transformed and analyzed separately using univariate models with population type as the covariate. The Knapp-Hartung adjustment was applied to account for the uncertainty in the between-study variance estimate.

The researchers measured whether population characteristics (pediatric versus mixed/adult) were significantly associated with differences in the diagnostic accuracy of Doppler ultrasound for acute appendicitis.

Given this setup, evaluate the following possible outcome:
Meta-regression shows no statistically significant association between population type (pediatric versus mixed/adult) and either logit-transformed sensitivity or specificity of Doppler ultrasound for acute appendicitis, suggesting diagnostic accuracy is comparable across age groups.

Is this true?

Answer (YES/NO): YES